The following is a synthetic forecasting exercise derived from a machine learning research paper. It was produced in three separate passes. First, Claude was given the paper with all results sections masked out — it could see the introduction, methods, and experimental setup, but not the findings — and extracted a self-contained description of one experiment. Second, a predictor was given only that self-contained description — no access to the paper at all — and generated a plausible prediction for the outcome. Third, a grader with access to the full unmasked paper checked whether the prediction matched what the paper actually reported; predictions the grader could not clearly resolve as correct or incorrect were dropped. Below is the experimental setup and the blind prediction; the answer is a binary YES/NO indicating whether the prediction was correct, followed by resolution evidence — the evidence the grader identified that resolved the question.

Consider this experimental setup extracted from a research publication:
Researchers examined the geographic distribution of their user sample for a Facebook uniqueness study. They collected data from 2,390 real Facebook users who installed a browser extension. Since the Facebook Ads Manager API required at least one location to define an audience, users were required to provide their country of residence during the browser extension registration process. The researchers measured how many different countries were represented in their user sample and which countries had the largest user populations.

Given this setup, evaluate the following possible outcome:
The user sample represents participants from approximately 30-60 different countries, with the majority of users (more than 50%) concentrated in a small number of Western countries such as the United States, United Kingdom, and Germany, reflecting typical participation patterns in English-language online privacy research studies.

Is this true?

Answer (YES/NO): NO